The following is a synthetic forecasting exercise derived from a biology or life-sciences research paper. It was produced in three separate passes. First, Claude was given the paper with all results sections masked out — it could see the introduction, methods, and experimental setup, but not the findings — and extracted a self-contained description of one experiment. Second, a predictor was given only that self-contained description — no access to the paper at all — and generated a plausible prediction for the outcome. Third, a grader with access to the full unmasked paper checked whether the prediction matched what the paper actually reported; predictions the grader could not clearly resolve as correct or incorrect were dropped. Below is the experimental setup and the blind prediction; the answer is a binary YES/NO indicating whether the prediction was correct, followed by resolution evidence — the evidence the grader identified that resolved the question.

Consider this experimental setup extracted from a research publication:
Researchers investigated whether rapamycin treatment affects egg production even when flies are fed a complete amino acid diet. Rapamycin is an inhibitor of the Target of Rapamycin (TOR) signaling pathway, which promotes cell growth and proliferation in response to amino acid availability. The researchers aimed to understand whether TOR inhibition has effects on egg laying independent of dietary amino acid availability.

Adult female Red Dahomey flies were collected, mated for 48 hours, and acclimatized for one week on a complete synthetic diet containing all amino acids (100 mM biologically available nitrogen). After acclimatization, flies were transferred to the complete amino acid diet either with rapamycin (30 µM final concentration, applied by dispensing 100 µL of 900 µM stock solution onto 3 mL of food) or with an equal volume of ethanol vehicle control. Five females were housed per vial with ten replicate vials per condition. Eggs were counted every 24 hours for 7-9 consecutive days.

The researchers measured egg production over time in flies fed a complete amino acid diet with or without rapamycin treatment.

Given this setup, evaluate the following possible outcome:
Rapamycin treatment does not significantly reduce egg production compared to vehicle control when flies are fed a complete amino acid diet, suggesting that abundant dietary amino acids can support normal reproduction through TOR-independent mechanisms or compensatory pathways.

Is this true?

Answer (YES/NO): NO